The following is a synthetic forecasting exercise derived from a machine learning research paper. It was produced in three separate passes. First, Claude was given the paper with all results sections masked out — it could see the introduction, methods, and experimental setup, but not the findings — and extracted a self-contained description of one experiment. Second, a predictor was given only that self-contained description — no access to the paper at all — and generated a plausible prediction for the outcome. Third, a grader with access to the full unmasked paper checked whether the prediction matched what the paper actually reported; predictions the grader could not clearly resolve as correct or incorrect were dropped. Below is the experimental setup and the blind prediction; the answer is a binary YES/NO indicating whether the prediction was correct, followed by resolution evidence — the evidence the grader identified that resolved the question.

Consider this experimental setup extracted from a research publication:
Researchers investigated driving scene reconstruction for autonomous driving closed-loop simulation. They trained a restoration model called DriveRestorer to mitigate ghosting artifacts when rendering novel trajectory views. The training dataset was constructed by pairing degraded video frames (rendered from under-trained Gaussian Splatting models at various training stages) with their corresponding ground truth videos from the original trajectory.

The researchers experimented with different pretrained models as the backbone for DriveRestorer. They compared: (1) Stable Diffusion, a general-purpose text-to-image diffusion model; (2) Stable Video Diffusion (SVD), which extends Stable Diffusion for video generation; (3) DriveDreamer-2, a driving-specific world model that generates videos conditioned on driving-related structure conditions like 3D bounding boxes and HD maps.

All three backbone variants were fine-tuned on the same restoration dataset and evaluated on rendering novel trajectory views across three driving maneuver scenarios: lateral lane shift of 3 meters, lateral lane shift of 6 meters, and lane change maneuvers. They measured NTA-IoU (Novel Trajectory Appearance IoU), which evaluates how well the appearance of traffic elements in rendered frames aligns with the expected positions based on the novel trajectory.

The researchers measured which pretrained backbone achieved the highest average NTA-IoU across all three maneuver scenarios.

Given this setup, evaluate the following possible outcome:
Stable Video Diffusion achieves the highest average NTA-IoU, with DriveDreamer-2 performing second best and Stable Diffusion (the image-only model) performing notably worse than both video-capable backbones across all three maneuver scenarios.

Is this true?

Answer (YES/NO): NO